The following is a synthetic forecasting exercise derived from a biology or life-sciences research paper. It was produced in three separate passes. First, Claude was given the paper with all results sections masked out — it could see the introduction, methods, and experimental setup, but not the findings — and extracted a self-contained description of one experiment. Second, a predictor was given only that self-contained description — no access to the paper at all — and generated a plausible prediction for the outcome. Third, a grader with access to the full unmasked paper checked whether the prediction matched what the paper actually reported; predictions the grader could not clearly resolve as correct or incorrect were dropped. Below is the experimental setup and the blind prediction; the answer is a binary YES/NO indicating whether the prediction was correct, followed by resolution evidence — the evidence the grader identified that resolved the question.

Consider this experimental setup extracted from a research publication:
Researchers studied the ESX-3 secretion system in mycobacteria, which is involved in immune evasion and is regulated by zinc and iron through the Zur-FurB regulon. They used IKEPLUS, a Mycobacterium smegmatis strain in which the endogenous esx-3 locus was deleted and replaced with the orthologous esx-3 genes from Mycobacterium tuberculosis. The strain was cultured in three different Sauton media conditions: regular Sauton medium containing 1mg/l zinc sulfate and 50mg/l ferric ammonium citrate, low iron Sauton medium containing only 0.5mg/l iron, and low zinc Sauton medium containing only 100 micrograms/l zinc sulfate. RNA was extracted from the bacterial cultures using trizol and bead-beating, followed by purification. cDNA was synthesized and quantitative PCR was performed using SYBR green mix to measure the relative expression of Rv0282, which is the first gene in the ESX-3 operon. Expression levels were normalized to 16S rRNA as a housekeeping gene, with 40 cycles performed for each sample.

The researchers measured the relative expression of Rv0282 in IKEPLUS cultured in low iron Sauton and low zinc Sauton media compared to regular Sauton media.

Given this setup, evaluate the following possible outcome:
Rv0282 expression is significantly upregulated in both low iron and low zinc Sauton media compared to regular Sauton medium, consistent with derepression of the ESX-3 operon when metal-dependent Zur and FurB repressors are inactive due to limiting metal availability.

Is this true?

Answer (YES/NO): YES